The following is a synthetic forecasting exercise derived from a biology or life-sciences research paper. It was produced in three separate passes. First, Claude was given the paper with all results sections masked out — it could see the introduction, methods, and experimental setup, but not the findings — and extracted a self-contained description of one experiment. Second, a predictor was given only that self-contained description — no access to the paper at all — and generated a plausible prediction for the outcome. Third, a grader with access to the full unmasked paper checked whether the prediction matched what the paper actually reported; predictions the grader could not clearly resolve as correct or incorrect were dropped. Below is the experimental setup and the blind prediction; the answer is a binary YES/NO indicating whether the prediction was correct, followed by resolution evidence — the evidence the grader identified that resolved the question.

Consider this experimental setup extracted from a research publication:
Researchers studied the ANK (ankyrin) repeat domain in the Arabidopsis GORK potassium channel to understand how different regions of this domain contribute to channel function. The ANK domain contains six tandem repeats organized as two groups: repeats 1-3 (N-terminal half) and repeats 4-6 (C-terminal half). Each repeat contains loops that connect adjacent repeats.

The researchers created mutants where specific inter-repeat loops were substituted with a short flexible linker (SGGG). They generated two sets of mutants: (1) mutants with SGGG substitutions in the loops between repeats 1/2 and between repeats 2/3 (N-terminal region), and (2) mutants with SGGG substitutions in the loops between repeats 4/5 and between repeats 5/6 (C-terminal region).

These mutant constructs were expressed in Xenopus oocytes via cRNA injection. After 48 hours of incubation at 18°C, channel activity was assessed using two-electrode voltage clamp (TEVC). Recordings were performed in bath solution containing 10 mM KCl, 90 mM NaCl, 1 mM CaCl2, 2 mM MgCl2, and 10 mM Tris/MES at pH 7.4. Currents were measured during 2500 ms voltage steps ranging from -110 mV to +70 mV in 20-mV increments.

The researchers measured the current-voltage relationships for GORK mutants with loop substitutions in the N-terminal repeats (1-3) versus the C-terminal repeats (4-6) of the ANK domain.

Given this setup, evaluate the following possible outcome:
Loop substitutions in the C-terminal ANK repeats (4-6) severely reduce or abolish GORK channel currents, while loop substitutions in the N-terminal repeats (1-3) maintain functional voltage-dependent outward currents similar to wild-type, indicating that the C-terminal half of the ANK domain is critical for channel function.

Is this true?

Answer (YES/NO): NO